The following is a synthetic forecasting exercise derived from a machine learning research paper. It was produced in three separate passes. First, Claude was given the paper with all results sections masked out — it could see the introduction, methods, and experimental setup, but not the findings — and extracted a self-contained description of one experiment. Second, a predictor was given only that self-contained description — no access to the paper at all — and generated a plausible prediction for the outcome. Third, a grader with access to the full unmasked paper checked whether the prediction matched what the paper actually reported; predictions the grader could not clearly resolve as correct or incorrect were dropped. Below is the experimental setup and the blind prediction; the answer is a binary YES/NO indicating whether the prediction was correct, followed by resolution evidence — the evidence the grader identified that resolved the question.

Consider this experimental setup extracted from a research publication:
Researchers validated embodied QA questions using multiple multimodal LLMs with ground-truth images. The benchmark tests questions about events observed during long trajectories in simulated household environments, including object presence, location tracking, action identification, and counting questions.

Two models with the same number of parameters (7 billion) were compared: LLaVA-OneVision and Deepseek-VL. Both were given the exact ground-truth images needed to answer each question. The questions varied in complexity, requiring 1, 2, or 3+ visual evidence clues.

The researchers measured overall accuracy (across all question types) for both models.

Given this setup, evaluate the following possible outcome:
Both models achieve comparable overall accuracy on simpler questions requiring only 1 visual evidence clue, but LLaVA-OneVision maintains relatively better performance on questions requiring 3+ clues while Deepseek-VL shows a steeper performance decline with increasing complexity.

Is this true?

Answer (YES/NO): NO